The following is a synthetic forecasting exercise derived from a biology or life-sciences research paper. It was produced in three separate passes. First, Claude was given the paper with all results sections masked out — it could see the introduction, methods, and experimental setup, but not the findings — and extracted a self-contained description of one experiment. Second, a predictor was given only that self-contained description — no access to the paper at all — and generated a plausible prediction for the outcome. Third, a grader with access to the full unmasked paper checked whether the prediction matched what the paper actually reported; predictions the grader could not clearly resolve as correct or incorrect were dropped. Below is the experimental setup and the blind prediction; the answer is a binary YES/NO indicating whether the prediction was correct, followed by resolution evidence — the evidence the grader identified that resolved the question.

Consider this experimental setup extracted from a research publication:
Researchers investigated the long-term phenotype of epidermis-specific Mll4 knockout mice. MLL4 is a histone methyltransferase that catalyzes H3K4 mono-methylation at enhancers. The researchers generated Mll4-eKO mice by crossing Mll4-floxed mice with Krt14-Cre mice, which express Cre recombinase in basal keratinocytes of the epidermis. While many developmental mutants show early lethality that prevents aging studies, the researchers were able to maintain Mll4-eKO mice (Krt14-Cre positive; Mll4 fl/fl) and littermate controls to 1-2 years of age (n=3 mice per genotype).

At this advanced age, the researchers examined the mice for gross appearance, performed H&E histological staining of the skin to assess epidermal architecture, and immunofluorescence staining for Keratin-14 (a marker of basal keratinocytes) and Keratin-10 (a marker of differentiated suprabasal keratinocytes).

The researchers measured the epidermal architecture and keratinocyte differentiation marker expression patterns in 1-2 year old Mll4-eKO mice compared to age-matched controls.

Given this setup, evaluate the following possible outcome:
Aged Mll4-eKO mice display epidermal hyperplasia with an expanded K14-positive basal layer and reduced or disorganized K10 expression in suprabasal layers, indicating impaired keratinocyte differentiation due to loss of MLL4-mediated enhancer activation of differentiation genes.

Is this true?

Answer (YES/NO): YES